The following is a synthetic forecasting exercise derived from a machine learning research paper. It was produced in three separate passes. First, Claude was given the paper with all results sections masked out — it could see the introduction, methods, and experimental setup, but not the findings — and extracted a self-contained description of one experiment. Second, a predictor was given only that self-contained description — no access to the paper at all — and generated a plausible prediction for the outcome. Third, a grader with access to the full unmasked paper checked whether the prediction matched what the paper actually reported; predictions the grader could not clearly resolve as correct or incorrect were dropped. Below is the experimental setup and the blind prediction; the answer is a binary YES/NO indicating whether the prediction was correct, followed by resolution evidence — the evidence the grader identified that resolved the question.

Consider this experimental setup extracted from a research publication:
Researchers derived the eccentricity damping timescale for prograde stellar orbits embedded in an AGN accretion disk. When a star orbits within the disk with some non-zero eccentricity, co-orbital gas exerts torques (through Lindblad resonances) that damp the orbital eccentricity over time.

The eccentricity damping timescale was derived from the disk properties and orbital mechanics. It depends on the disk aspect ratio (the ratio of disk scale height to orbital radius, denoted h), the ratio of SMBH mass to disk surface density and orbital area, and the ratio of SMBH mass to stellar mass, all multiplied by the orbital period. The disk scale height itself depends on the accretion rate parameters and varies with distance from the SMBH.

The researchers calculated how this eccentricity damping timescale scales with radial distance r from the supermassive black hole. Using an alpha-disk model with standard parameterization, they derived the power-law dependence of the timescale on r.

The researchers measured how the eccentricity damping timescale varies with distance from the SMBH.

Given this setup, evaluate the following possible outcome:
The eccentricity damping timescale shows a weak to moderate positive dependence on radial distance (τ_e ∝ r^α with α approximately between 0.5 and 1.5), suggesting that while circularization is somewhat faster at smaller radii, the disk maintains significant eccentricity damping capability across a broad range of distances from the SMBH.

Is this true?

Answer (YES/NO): NO